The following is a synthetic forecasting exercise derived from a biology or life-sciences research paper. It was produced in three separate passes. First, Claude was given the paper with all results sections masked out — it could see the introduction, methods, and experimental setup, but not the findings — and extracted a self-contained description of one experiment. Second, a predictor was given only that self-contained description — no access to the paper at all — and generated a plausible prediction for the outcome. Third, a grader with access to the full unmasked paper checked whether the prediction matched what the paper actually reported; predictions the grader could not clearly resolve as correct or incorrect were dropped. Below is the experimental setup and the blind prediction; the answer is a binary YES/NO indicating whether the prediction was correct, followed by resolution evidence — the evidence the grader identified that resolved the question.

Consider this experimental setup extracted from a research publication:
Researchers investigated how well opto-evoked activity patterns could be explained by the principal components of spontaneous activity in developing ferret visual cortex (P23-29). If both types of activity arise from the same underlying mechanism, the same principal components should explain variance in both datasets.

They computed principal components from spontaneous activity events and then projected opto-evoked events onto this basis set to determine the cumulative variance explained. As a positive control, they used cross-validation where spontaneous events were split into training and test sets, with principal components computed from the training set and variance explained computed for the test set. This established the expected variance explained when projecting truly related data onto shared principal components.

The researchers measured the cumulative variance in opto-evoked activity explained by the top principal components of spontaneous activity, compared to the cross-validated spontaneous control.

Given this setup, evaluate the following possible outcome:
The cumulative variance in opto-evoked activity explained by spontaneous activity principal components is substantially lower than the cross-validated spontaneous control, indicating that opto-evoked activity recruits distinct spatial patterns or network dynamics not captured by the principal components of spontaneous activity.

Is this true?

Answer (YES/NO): NO